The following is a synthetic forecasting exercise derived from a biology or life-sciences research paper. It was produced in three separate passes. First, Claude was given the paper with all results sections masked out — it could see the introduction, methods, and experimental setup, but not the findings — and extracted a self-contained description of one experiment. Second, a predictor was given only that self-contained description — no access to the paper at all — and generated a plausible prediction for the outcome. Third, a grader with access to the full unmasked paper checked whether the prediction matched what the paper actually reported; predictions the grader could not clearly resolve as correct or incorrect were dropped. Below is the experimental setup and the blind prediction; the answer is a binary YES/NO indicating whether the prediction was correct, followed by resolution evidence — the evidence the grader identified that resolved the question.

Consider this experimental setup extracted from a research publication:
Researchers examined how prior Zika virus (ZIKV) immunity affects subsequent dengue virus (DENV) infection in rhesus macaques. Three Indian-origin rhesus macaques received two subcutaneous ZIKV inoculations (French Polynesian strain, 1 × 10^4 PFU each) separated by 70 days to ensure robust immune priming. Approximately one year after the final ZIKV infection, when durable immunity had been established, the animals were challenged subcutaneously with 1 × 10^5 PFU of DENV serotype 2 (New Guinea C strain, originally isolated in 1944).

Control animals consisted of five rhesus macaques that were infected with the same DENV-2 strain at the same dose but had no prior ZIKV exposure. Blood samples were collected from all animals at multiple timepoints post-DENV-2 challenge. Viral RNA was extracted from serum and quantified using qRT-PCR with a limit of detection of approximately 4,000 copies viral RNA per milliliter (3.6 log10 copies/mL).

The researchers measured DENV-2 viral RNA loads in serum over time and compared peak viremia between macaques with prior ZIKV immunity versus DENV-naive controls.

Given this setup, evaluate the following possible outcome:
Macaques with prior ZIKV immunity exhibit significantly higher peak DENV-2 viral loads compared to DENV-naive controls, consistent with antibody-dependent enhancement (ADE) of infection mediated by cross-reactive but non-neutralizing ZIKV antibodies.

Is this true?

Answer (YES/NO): NO